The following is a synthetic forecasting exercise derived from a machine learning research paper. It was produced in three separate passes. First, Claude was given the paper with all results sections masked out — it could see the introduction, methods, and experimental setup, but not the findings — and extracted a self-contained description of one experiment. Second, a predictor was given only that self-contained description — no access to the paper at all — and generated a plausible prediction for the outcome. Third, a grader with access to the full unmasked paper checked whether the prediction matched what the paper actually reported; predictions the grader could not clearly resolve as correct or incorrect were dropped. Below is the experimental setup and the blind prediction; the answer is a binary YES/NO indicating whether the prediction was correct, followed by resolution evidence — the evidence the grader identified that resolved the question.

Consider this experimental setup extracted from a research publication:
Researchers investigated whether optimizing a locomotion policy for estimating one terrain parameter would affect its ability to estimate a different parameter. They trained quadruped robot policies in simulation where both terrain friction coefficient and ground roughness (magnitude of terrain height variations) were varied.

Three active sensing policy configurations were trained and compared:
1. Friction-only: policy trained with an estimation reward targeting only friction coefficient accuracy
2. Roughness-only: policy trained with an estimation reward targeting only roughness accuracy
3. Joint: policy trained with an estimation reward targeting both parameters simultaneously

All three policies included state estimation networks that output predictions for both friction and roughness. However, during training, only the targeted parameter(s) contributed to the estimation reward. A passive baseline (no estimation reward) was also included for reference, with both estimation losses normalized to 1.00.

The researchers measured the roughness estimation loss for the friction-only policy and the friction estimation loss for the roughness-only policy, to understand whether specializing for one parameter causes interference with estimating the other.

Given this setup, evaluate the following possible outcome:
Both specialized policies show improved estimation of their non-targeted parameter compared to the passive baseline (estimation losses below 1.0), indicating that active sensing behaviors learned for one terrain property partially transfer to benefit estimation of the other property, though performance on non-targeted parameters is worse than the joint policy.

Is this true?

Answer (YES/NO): NO